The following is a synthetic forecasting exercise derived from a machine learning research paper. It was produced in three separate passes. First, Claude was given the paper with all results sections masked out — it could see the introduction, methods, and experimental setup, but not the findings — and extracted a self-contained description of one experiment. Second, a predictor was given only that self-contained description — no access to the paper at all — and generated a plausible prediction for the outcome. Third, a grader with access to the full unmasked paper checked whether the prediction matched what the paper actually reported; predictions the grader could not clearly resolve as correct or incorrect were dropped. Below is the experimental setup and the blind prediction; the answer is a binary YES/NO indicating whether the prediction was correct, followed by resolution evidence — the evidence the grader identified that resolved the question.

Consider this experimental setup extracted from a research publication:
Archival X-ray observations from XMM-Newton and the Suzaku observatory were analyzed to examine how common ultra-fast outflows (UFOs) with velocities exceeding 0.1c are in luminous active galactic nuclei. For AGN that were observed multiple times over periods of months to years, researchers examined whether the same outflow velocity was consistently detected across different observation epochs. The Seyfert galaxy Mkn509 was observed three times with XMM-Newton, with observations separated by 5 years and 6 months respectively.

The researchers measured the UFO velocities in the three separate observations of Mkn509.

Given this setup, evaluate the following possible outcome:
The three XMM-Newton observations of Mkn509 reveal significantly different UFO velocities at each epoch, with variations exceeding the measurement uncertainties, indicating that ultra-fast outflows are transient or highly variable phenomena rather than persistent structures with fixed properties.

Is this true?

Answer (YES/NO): YES